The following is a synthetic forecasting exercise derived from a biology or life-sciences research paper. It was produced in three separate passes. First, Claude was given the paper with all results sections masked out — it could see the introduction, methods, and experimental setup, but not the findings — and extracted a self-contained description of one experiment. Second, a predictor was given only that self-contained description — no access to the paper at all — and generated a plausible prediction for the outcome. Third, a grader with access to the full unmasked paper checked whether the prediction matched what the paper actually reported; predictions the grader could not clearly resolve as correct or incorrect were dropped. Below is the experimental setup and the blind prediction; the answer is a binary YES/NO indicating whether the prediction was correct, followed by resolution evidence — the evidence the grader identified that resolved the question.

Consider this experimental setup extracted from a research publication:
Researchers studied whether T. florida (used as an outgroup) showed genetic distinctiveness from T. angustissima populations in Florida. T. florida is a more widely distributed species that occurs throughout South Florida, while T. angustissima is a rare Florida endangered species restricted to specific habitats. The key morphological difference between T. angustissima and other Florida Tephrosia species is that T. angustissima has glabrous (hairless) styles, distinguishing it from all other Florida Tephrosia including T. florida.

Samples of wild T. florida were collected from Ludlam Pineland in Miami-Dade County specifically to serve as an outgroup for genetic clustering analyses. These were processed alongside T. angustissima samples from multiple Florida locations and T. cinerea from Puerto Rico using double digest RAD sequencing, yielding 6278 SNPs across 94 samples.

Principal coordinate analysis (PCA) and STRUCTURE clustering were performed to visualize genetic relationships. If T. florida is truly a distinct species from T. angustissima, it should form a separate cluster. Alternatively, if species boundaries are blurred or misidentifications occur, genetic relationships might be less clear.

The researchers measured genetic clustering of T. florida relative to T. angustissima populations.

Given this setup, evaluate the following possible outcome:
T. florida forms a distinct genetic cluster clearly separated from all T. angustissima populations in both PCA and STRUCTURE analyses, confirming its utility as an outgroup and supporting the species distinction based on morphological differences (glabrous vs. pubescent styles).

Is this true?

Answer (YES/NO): YES